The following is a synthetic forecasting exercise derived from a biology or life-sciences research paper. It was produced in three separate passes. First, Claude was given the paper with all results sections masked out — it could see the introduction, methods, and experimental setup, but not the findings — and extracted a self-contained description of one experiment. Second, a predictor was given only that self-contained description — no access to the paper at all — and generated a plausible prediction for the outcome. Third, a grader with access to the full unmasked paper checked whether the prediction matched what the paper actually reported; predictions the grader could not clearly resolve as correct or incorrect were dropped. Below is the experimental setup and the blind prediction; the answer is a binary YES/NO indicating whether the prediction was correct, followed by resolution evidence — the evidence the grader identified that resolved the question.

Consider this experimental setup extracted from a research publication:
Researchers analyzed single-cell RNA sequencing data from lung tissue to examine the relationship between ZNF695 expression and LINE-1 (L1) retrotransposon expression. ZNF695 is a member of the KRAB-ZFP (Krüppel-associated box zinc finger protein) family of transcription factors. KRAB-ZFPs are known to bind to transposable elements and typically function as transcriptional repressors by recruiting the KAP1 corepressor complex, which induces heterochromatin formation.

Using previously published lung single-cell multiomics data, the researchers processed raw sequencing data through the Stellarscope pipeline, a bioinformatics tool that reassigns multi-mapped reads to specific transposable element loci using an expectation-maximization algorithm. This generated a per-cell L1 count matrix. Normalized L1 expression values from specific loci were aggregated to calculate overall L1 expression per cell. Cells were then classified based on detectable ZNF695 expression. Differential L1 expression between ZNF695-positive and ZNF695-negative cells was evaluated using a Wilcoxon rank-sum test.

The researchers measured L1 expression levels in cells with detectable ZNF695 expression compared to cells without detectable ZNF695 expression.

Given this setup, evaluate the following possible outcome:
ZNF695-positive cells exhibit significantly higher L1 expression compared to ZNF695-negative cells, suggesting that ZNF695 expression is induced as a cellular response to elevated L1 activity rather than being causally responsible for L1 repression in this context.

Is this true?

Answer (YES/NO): YES